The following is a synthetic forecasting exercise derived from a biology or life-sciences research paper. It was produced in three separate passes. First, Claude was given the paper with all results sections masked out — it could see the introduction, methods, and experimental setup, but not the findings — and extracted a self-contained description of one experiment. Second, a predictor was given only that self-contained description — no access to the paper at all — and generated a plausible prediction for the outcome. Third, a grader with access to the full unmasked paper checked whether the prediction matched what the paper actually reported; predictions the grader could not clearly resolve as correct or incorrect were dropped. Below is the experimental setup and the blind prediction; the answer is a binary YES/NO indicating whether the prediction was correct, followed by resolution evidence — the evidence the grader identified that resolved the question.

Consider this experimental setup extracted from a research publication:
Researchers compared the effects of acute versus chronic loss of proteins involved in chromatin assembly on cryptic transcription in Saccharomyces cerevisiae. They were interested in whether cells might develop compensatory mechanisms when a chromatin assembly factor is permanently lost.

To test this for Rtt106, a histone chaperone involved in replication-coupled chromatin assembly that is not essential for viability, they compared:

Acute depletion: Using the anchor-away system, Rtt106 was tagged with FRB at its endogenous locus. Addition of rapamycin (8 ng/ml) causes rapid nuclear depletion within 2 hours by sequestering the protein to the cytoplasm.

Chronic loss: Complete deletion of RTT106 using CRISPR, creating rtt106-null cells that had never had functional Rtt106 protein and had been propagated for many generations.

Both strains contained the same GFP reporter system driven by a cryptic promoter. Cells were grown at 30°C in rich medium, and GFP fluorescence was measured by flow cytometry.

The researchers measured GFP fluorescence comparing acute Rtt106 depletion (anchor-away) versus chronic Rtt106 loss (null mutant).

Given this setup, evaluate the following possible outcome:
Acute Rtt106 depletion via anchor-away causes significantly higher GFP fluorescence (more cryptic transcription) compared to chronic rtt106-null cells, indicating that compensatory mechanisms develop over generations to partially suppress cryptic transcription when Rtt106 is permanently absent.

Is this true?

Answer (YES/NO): NO